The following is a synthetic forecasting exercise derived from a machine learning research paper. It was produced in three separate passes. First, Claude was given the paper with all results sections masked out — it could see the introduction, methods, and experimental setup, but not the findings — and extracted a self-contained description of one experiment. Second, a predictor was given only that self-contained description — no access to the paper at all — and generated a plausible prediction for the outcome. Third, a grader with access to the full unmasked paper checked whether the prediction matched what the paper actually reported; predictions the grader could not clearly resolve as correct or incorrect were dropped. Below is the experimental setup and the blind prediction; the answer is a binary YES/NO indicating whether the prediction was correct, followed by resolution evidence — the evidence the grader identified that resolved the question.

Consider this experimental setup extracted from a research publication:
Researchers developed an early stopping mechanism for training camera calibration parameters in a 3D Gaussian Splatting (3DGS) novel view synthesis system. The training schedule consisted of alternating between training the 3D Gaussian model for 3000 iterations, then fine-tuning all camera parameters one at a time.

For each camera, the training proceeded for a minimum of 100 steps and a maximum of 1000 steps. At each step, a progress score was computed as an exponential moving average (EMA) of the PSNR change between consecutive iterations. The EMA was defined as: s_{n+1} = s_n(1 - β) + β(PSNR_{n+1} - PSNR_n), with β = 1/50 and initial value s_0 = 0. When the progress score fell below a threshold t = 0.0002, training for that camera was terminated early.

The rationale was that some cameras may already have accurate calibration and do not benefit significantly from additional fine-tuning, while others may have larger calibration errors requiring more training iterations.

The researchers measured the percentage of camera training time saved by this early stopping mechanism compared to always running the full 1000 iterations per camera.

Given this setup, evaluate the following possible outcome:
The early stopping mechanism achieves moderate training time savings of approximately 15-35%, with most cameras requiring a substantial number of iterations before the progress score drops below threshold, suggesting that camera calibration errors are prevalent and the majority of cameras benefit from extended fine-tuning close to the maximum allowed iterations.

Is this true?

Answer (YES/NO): YES